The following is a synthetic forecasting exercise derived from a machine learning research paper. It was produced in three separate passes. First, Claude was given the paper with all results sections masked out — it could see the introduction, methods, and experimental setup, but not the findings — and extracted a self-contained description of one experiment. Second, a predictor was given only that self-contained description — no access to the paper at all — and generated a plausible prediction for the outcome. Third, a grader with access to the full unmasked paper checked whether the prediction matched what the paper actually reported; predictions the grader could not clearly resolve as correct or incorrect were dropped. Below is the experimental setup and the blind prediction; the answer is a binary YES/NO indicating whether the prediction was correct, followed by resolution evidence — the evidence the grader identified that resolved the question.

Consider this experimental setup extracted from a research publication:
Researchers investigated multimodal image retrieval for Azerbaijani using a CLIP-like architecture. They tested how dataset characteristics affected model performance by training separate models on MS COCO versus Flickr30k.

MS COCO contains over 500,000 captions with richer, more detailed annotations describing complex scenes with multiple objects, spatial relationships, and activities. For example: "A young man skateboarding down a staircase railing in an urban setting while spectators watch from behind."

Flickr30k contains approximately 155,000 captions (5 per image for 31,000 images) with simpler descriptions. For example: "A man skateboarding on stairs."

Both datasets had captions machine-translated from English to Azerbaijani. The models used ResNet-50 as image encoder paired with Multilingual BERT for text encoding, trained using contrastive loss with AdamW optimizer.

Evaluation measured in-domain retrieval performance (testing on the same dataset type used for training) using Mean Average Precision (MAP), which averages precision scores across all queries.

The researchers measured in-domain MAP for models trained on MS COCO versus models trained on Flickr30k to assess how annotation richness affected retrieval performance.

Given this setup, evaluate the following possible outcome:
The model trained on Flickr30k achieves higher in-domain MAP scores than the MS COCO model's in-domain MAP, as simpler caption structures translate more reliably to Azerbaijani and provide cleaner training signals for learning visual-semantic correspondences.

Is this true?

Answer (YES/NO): NO